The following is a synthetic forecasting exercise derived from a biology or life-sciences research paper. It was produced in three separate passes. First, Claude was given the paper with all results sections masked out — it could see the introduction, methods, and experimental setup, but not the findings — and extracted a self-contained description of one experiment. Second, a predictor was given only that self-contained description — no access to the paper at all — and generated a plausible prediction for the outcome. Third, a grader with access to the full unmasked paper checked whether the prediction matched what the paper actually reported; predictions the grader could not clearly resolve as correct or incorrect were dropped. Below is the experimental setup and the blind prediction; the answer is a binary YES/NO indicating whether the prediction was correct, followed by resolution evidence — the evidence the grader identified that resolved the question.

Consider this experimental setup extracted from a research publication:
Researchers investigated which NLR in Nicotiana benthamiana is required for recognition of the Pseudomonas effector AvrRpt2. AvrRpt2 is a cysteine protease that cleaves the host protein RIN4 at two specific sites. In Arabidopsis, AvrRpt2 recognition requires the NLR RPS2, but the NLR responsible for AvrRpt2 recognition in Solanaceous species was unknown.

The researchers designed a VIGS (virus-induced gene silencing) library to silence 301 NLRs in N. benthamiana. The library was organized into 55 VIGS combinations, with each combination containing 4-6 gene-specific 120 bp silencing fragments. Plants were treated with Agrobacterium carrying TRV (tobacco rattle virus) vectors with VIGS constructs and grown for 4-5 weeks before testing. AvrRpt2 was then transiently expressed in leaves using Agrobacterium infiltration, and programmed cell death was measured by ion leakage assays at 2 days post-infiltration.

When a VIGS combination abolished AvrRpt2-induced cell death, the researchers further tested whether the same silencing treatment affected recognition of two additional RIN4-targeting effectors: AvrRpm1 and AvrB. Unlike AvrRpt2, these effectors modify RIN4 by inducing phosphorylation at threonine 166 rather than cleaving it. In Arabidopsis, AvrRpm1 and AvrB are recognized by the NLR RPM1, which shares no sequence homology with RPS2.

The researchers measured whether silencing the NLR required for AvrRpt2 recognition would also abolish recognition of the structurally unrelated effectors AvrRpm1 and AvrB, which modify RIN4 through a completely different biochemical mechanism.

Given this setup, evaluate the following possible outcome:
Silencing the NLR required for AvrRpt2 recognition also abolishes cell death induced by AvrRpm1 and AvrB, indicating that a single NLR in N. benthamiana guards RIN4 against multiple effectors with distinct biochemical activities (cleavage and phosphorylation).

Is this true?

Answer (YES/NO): NO